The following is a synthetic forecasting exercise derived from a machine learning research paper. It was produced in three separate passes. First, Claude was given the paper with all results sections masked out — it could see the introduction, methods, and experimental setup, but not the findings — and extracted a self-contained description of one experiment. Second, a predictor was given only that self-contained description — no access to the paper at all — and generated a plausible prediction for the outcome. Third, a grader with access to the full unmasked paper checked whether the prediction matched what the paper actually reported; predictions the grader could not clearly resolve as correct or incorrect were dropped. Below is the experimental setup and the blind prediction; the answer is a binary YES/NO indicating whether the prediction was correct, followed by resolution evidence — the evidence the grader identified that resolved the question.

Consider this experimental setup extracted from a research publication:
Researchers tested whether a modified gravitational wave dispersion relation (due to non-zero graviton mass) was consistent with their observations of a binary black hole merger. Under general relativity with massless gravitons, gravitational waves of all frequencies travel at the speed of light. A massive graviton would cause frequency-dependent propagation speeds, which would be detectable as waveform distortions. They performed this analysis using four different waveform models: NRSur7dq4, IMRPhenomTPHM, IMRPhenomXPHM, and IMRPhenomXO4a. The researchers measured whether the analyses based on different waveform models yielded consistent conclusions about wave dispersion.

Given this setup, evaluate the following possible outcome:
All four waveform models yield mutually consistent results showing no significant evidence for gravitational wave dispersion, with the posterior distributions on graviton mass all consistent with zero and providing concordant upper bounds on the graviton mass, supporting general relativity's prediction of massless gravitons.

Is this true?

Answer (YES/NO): NO